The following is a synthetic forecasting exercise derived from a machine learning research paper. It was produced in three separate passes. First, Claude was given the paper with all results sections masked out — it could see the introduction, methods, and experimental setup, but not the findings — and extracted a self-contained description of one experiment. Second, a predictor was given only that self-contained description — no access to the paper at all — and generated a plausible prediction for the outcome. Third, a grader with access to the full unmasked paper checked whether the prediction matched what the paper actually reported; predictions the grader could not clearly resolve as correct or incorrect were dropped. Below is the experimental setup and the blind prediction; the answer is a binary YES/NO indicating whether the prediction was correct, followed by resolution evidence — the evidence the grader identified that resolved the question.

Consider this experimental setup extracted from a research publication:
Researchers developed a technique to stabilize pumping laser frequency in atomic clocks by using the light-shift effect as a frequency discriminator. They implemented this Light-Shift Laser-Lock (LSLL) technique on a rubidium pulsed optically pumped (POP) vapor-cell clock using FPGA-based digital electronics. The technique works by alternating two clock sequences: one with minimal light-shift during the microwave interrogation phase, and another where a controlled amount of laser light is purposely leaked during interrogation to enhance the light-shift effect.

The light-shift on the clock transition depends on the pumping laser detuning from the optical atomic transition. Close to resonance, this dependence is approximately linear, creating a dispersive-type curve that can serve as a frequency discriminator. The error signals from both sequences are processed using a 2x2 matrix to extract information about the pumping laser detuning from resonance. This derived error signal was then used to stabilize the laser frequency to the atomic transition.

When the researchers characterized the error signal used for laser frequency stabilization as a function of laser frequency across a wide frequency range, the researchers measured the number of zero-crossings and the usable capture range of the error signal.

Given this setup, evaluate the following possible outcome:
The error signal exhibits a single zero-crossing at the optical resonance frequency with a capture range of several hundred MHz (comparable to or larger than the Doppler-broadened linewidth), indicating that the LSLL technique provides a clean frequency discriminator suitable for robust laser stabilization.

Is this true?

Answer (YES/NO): NO